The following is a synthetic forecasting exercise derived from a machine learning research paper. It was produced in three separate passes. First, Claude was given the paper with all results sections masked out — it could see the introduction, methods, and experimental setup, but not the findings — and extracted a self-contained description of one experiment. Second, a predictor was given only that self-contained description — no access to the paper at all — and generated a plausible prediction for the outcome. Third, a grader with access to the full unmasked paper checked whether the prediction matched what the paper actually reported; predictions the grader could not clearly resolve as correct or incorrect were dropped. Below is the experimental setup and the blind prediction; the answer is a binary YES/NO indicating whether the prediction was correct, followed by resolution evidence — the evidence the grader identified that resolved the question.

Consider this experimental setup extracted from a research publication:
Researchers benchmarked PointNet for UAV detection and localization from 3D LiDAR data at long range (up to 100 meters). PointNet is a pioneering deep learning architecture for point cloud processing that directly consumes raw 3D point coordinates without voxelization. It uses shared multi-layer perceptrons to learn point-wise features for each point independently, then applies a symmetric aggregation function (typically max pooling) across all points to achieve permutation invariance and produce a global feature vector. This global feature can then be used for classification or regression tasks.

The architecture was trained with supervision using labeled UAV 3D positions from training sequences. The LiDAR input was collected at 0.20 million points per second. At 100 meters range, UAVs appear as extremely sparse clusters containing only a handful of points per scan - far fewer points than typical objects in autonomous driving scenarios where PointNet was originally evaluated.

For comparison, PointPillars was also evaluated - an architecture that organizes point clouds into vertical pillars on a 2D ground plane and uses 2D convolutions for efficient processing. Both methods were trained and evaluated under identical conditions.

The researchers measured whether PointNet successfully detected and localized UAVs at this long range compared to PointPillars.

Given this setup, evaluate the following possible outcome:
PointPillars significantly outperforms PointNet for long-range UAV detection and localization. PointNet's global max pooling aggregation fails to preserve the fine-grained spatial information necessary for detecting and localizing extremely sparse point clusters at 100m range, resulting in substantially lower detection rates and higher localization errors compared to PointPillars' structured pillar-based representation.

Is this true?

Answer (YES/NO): YES